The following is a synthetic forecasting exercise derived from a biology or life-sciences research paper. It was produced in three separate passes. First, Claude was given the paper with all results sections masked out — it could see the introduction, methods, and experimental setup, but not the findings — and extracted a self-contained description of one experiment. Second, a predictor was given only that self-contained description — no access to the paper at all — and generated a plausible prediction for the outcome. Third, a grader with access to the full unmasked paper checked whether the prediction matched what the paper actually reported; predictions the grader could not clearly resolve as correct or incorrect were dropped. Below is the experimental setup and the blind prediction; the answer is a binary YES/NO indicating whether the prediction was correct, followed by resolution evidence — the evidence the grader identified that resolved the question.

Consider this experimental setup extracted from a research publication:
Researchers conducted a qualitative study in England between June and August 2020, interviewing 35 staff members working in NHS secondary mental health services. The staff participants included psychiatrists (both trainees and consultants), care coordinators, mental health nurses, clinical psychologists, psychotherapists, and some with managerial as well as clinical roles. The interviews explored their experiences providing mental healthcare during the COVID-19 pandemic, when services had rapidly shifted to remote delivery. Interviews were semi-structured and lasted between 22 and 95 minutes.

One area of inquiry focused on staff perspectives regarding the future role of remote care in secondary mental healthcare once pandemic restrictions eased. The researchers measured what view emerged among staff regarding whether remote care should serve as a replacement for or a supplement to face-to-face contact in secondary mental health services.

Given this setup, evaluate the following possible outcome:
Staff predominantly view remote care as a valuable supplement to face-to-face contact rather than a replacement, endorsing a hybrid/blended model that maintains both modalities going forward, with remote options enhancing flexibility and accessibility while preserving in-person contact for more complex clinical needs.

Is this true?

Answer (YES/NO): YES